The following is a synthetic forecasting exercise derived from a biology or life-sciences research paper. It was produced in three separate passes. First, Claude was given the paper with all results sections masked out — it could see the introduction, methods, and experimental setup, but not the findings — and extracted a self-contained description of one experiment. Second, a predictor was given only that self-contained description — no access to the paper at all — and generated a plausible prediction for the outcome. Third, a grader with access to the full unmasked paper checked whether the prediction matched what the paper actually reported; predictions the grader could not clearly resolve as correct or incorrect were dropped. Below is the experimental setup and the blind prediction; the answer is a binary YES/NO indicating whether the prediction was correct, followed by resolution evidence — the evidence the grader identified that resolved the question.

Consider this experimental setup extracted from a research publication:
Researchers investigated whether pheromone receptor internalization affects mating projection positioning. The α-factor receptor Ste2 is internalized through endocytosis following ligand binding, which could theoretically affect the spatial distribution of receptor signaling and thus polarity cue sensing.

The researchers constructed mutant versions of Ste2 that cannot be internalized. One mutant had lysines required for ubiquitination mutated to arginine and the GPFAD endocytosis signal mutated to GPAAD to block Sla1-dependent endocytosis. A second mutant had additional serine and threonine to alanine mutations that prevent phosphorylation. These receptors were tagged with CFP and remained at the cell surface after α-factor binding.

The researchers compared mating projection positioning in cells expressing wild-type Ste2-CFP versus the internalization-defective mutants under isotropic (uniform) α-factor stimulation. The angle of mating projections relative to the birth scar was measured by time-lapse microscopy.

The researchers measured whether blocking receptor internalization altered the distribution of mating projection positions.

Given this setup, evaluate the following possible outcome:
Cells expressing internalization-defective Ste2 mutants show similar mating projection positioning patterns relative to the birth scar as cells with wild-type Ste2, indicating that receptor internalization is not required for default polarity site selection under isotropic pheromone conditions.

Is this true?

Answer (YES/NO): YES